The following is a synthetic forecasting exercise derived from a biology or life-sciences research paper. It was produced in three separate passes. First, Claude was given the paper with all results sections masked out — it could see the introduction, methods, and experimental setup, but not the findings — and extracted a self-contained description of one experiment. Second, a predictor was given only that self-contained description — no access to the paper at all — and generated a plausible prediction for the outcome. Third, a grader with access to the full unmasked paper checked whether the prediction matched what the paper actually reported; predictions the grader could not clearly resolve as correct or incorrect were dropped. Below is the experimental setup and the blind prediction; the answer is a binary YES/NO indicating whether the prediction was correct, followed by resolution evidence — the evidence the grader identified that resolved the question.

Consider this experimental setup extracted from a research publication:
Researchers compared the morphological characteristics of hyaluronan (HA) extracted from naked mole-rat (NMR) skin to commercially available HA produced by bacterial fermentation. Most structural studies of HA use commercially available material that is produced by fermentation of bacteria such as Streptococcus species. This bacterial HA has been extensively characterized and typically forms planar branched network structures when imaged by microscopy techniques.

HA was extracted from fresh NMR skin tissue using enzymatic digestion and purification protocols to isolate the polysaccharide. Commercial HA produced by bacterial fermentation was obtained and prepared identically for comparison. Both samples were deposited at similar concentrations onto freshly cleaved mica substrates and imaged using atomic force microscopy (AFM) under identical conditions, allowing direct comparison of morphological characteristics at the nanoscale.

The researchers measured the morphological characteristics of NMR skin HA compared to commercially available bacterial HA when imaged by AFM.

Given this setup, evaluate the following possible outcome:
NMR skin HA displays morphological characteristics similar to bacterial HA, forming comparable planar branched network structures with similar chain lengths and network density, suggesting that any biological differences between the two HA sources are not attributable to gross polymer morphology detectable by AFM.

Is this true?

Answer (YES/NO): NO